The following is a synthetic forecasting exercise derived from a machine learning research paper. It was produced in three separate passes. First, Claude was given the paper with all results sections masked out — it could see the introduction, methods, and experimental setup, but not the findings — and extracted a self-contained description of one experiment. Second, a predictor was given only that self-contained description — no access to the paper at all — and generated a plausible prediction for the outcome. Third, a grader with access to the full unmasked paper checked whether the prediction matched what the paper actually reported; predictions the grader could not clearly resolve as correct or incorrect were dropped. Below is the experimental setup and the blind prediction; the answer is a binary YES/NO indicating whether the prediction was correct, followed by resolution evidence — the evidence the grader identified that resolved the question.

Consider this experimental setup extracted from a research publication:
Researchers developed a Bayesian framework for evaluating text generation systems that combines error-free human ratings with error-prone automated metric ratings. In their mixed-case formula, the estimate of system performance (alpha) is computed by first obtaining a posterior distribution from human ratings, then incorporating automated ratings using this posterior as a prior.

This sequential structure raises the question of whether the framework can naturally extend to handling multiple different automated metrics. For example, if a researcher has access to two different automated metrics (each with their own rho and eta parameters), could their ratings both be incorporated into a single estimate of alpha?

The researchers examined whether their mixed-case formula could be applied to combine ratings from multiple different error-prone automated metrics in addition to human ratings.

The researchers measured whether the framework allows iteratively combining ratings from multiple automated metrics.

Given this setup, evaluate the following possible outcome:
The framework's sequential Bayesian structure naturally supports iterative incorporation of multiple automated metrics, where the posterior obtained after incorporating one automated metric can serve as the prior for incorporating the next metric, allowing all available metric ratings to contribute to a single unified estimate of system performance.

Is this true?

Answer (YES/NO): YES